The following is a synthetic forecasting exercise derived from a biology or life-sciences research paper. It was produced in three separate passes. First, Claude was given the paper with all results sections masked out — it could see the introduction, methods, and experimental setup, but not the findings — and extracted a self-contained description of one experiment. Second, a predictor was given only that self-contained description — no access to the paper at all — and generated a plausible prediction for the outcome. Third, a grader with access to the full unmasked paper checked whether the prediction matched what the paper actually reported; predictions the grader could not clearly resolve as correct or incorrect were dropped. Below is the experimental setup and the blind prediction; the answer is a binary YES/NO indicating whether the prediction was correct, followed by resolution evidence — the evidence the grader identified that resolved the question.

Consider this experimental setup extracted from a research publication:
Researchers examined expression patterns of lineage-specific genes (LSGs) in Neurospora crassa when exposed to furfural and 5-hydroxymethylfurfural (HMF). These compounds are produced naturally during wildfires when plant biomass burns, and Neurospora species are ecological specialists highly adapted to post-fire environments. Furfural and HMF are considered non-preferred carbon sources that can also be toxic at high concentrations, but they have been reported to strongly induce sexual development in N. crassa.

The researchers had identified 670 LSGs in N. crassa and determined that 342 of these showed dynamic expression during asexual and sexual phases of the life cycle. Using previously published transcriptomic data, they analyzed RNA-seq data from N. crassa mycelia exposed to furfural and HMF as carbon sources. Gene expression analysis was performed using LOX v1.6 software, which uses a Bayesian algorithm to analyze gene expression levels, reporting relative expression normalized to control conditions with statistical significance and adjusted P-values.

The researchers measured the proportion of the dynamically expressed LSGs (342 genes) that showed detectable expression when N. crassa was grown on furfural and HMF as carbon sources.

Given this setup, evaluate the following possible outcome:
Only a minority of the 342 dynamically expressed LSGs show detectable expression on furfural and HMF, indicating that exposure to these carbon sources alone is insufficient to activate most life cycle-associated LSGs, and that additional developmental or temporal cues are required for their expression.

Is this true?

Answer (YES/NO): NO